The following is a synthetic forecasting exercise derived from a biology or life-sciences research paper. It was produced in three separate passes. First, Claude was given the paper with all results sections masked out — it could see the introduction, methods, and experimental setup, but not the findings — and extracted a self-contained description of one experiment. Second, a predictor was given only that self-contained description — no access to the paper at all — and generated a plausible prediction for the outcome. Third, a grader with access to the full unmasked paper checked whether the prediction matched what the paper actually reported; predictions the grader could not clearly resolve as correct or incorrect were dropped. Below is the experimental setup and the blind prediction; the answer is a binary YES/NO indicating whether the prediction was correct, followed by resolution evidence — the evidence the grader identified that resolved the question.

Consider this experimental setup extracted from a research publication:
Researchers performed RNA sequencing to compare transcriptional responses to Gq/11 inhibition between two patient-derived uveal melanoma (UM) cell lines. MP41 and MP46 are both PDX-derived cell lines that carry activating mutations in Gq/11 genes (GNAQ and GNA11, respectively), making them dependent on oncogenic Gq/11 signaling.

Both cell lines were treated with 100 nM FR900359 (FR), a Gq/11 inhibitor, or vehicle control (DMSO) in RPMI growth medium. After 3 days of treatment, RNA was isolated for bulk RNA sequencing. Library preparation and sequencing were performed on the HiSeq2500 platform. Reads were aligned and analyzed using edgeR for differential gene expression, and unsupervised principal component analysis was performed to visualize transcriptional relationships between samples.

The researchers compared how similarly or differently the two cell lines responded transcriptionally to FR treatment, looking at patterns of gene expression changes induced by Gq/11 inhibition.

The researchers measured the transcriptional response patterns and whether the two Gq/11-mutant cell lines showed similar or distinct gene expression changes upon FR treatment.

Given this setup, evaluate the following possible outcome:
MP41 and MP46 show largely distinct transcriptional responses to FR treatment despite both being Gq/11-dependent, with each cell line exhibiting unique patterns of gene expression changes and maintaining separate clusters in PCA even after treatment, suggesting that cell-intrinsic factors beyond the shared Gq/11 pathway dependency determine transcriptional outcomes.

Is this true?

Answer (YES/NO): NO